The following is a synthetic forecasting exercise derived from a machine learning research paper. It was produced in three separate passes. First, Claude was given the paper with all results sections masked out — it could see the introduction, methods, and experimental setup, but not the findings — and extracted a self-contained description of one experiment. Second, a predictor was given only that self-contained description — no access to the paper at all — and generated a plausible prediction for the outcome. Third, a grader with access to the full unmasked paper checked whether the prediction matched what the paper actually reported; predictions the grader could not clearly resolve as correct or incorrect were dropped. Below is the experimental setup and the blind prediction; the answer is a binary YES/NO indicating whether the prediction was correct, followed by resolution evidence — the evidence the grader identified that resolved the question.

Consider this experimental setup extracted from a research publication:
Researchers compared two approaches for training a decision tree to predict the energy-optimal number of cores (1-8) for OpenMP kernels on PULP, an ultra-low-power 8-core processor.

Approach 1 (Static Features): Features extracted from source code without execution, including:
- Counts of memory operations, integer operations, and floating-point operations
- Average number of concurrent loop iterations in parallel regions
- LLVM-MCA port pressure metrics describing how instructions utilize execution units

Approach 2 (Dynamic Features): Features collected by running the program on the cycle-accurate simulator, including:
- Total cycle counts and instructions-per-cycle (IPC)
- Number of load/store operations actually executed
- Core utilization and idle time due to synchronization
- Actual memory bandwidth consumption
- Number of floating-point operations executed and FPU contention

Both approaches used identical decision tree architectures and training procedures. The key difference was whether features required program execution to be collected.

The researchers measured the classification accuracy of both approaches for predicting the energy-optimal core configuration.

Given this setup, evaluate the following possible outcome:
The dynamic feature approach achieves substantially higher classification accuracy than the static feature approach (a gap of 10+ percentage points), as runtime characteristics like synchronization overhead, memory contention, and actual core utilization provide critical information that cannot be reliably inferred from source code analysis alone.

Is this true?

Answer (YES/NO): NO